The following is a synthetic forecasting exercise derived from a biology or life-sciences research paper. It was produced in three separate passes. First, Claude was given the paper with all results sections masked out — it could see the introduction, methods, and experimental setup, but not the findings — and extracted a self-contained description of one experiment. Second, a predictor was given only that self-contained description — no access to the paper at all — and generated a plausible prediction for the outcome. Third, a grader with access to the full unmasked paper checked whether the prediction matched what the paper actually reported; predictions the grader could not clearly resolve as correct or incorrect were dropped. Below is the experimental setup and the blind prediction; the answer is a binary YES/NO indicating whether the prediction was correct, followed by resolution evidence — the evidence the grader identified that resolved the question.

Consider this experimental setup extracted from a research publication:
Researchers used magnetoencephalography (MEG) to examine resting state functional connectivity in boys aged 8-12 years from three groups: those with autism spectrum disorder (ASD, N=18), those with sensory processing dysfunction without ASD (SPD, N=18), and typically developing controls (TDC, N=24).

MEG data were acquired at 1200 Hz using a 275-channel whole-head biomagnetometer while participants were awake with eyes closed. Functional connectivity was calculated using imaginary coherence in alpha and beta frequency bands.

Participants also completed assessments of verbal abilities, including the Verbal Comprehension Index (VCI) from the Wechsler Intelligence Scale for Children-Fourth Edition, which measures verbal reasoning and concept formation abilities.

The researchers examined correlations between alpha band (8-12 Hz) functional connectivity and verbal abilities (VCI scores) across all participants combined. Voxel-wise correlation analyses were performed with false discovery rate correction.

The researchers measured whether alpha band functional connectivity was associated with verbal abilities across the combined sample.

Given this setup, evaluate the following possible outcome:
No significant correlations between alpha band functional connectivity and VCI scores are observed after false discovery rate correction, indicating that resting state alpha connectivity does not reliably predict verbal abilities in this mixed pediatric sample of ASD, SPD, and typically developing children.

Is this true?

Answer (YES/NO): NO